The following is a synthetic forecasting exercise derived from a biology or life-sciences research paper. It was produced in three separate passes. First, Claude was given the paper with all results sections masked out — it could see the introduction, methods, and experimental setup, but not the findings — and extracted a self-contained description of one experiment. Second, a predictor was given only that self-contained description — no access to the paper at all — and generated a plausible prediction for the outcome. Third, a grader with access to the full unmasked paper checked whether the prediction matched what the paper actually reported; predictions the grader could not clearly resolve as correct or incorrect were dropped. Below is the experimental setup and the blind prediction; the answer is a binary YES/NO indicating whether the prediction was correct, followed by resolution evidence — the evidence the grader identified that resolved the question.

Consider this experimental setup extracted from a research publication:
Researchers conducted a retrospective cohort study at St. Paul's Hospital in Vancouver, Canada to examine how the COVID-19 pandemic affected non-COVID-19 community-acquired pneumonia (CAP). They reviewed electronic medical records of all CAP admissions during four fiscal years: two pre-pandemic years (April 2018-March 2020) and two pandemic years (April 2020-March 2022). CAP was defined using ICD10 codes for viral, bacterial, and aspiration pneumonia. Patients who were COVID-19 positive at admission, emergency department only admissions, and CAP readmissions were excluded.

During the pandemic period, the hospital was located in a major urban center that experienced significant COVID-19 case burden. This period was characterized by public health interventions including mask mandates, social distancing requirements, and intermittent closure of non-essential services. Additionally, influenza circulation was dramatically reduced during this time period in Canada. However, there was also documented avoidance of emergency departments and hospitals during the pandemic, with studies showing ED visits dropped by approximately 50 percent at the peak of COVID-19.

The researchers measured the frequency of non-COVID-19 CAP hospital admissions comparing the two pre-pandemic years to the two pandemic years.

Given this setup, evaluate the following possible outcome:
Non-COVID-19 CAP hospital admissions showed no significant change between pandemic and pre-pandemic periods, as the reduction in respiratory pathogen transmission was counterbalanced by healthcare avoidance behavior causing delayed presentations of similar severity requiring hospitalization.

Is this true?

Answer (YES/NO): NO